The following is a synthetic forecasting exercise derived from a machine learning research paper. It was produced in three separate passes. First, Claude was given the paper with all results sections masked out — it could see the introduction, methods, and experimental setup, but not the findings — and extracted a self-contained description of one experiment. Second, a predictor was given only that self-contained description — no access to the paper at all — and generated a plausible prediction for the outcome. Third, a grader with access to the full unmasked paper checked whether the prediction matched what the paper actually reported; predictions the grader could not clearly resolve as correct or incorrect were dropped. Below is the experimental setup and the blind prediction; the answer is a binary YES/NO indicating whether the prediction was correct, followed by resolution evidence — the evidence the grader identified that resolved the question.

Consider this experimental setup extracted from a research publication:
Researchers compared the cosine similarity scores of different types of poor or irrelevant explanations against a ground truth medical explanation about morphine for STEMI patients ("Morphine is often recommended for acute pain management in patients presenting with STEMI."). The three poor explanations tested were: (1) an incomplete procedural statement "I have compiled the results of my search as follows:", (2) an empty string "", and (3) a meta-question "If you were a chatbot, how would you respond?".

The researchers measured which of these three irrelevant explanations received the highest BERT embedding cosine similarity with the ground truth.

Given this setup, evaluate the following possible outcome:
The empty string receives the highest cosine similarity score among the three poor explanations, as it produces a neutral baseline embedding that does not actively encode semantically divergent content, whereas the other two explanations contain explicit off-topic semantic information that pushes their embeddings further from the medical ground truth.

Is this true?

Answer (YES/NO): NO